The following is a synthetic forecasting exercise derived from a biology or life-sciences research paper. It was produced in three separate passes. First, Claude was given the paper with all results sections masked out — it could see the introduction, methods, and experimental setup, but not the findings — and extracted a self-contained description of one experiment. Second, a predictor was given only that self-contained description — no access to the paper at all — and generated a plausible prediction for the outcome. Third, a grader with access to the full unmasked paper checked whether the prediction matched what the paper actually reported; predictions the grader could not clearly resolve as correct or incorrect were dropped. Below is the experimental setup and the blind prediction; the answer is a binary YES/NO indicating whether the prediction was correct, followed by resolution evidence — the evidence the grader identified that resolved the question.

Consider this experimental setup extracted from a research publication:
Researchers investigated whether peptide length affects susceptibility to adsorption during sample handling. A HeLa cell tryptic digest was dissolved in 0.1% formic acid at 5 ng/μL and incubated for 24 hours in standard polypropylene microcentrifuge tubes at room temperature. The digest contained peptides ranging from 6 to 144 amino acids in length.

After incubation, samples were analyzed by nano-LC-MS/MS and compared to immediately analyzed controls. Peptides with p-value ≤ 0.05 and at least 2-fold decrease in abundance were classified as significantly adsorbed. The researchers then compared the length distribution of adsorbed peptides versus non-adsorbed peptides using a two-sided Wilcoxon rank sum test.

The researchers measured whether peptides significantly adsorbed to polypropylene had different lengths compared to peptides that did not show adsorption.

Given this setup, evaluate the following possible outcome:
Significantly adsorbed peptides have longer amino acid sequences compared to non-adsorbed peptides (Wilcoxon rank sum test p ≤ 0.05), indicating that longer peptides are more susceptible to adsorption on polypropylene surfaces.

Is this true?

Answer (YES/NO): YES